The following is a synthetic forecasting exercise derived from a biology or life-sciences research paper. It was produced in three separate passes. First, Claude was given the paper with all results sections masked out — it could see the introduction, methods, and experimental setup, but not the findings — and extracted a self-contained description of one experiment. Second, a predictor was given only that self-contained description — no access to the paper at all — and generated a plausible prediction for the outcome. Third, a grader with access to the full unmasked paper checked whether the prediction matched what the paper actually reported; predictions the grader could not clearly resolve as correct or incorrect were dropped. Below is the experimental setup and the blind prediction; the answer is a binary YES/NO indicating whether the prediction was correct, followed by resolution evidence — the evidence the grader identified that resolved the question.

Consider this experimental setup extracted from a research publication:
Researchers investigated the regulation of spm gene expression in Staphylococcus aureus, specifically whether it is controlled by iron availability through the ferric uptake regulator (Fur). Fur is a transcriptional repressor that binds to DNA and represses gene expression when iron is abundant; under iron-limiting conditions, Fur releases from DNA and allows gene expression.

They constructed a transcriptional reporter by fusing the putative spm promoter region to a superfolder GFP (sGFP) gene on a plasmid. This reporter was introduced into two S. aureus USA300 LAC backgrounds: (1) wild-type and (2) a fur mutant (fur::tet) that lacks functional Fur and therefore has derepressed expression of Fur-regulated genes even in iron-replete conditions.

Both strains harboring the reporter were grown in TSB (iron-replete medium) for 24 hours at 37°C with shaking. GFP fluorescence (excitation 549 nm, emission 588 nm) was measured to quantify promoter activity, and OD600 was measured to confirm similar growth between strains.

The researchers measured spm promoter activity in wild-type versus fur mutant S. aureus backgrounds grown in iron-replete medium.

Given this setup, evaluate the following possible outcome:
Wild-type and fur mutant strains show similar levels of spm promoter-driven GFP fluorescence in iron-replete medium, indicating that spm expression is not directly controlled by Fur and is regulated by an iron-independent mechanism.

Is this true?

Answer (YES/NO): NO